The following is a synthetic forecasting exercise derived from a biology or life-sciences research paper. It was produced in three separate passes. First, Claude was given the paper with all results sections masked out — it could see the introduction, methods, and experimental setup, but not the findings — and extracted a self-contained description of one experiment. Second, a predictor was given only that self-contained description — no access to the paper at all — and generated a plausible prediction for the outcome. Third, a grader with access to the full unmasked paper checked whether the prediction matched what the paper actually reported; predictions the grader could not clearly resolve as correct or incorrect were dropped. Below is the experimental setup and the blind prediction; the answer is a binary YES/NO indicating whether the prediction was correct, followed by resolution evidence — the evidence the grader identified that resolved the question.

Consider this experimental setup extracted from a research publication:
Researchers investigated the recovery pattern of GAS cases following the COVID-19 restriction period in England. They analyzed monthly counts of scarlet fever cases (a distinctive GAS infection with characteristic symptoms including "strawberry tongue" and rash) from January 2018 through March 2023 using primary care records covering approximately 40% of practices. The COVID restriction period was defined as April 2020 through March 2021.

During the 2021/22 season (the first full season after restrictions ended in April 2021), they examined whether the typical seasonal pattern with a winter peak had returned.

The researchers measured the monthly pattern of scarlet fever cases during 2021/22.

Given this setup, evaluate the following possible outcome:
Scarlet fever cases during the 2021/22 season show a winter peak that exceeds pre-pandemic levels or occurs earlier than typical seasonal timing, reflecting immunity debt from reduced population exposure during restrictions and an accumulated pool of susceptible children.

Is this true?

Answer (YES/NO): NO